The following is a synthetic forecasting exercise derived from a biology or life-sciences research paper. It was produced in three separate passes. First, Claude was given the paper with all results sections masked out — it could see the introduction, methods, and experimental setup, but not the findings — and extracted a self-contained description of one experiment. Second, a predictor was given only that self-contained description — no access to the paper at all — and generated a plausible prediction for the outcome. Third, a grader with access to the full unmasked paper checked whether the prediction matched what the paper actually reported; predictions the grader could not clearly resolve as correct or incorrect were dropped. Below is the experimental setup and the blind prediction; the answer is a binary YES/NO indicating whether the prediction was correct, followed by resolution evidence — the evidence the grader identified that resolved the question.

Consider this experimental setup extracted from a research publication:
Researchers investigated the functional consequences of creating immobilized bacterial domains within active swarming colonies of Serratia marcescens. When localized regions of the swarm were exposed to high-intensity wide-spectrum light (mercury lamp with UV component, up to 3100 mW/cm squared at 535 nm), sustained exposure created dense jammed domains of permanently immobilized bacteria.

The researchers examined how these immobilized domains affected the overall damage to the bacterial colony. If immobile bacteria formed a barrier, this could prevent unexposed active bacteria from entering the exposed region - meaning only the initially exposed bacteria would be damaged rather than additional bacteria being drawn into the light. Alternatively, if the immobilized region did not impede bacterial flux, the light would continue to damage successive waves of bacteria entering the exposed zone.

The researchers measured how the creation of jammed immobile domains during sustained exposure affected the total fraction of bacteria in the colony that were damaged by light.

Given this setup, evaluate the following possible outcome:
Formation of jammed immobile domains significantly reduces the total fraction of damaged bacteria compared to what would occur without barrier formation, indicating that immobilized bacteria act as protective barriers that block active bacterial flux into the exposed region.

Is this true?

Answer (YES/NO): YES